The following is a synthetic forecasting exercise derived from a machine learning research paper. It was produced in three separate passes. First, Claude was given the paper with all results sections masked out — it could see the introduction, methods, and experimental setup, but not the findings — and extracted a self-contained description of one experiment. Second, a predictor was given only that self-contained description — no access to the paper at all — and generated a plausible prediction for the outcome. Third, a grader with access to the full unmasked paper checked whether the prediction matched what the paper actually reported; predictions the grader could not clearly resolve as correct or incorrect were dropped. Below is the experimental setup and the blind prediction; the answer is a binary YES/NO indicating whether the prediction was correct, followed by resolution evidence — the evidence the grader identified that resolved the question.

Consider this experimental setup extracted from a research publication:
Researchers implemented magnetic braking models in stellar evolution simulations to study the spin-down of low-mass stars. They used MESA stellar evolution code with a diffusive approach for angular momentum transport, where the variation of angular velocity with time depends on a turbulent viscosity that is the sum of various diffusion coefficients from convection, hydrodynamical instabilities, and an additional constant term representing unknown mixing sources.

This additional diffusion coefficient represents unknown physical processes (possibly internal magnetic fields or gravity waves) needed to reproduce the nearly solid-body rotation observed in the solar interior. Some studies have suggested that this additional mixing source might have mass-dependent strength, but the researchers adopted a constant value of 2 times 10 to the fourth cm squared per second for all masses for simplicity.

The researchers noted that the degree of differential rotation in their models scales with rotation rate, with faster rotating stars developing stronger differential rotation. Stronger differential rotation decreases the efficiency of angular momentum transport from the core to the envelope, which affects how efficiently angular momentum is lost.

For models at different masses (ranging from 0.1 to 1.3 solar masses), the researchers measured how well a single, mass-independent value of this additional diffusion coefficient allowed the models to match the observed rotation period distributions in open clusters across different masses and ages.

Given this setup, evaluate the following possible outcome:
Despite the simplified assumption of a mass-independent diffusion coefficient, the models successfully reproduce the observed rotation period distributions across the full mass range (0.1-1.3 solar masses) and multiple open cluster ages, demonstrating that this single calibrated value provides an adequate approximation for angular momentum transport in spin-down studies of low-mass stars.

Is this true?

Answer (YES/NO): NO